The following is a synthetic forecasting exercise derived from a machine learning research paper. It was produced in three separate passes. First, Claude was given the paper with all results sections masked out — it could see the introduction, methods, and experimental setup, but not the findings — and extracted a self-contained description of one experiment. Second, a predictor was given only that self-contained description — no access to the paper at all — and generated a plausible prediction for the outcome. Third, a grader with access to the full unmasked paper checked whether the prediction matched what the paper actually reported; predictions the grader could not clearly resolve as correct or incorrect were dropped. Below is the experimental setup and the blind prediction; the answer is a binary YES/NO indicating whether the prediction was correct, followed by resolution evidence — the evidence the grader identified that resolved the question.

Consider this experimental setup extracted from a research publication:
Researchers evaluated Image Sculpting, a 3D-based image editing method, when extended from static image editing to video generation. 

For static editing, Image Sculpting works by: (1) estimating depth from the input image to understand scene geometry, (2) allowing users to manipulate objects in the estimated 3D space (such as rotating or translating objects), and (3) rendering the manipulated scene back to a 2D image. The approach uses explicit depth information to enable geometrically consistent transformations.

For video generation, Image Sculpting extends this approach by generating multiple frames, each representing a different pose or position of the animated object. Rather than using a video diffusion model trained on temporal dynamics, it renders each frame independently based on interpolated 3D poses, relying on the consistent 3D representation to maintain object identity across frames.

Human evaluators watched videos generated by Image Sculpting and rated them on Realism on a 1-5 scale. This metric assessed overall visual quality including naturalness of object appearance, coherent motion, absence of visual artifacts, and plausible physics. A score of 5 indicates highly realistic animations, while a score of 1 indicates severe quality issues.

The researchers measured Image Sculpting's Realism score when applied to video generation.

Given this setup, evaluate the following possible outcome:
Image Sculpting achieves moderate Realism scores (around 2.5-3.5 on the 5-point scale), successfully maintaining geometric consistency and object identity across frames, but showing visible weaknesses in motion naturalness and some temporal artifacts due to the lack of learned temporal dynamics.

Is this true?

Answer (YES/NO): NO